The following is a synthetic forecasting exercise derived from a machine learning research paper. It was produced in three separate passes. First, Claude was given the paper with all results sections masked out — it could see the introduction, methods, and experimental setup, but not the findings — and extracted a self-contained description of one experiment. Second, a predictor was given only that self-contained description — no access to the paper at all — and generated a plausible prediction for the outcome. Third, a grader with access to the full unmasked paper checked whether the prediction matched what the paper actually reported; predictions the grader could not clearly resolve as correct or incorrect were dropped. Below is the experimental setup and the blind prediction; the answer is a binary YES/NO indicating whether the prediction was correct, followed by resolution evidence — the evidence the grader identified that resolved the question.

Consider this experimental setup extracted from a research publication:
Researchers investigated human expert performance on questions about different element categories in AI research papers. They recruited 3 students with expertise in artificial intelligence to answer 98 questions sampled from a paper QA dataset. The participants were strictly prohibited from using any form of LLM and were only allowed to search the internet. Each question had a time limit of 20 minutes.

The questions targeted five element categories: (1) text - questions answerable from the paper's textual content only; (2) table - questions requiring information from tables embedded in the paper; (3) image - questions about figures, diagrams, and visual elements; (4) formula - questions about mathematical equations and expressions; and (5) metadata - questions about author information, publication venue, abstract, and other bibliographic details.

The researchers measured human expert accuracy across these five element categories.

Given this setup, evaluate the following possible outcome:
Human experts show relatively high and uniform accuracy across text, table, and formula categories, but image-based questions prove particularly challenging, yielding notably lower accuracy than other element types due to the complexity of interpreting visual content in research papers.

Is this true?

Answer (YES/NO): NO